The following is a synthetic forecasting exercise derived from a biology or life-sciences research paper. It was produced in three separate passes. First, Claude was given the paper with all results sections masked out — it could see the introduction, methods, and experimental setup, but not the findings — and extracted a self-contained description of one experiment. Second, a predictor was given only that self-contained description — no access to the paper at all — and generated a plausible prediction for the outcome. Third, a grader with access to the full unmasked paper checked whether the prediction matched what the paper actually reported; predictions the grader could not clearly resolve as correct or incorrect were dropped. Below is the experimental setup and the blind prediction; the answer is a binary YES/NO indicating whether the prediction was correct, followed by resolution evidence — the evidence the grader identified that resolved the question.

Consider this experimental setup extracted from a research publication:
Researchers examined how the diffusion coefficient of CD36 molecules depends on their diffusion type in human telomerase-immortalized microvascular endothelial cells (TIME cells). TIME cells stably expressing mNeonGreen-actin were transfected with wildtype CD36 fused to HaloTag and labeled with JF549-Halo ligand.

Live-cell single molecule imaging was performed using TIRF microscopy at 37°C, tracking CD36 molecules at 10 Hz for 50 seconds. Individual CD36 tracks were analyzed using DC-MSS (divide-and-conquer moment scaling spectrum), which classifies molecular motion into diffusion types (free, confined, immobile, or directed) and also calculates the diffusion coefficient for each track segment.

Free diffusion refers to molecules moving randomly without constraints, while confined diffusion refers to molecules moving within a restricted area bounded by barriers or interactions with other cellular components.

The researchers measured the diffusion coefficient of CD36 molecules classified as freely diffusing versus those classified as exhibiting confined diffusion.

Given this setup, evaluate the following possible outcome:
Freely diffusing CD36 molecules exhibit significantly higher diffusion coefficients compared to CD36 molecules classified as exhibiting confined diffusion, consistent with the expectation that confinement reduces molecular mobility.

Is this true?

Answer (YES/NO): YES